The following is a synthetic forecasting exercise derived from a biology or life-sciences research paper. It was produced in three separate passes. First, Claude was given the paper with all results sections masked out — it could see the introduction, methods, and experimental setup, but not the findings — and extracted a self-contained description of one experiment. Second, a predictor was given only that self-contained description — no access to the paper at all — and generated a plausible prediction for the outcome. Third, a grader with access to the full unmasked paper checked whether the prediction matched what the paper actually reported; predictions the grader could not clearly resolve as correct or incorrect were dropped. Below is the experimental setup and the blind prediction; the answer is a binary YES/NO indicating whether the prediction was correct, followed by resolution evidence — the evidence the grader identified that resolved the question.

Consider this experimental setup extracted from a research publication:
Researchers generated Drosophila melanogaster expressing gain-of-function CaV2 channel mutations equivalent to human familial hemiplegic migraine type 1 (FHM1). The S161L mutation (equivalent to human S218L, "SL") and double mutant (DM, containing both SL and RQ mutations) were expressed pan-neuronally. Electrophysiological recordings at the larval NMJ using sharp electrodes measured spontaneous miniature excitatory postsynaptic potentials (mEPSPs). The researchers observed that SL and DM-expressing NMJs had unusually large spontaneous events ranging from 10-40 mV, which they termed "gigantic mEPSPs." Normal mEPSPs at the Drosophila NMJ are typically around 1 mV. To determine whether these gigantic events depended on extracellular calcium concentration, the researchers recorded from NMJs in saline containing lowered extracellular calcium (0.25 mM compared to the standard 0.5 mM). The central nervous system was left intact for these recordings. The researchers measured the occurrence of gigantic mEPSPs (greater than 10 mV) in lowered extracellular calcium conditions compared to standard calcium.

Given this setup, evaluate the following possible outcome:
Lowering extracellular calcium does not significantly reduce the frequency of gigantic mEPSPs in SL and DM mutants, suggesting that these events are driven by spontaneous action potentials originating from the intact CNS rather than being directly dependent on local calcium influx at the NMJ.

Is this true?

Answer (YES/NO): NO